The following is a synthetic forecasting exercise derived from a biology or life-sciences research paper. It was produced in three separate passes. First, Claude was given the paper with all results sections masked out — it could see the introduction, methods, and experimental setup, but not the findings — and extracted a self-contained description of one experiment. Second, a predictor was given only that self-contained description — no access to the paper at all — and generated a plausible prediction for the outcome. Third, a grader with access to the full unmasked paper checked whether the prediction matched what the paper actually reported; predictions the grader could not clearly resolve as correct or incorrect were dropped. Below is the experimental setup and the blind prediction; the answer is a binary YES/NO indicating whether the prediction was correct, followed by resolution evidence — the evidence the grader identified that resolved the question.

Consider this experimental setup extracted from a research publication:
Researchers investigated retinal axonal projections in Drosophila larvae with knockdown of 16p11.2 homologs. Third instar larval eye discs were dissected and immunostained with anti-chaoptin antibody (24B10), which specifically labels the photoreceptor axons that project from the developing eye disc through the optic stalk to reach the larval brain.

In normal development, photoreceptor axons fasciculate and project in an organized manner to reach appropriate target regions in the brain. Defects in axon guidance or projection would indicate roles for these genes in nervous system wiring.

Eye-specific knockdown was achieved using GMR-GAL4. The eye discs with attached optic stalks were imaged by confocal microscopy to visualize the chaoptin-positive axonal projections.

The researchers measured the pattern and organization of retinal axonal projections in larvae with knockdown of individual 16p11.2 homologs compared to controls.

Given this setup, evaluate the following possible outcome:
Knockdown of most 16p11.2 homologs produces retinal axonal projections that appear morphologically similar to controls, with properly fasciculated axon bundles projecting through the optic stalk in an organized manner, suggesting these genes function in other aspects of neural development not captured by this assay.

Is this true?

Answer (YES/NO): YES